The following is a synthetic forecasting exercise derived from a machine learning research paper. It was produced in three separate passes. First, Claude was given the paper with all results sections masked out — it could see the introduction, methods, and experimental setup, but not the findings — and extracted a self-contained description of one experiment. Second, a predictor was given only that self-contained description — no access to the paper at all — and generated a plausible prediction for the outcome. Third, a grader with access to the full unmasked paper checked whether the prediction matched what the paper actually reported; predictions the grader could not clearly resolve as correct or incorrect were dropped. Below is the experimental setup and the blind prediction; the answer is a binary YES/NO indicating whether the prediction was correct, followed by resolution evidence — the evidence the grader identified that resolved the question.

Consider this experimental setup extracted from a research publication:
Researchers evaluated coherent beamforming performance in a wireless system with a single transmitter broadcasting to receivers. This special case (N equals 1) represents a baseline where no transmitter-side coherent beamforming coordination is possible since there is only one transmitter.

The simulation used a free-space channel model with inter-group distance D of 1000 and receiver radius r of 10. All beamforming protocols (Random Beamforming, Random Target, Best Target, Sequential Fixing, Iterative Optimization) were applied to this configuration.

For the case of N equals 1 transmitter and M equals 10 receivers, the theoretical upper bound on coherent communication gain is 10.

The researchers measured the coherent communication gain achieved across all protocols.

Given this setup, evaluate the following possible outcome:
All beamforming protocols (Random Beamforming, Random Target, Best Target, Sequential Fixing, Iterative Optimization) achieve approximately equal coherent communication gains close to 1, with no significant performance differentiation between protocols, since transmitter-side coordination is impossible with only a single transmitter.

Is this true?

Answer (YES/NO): NO